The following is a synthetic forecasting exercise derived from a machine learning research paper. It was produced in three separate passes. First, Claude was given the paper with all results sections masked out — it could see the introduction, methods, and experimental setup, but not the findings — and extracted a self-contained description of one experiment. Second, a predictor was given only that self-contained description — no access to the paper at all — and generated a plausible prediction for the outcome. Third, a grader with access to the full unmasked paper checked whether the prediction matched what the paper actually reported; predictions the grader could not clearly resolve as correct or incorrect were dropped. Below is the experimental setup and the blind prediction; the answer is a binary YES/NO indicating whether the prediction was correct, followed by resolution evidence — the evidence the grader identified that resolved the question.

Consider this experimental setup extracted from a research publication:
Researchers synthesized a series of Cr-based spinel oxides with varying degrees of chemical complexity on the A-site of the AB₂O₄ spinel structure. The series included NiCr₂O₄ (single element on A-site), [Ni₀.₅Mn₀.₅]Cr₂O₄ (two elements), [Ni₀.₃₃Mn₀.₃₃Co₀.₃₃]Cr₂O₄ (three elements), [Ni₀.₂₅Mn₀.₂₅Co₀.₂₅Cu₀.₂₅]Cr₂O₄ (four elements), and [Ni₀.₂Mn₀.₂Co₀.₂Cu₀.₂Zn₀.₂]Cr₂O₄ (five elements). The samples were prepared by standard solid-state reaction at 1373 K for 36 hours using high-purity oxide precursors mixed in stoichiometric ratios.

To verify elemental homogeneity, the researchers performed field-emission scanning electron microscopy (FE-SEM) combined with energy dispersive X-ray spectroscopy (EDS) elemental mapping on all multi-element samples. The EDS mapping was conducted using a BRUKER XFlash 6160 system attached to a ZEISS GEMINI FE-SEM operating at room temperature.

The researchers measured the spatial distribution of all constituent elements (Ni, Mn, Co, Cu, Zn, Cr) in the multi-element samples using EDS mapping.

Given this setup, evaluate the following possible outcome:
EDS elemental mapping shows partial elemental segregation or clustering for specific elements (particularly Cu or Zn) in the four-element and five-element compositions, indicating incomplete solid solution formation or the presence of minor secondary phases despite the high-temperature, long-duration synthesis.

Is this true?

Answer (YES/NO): NO